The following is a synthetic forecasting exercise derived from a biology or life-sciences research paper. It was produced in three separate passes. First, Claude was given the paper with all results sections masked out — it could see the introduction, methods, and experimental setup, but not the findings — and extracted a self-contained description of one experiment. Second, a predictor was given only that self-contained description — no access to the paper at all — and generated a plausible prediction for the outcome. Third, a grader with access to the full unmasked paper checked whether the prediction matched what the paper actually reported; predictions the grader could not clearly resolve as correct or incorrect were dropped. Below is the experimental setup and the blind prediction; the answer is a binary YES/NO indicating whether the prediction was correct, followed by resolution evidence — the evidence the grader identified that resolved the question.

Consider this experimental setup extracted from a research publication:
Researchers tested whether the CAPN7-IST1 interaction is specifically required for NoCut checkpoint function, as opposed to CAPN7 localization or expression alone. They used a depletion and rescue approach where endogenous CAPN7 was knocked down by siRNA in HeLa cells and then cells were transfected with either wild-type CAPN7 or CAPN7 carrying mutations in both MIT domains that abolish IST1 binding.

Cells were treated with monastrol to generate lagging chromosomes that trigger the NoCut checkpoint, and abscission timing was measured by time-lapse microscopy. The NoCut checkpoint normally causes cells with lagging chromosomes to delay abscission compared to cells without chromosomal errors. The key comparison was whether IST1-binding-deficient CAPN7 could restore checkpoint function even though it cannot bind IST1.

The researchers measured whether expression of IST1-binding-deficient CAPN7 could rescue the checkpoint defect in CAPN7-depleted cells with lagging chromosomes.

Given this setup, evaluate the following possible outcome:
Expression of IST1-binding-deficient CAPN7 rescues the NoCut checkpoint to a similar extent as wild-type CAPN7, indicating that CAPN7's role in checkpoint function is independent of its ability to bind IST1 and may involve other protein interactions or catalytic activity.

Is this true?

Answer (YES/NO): NO